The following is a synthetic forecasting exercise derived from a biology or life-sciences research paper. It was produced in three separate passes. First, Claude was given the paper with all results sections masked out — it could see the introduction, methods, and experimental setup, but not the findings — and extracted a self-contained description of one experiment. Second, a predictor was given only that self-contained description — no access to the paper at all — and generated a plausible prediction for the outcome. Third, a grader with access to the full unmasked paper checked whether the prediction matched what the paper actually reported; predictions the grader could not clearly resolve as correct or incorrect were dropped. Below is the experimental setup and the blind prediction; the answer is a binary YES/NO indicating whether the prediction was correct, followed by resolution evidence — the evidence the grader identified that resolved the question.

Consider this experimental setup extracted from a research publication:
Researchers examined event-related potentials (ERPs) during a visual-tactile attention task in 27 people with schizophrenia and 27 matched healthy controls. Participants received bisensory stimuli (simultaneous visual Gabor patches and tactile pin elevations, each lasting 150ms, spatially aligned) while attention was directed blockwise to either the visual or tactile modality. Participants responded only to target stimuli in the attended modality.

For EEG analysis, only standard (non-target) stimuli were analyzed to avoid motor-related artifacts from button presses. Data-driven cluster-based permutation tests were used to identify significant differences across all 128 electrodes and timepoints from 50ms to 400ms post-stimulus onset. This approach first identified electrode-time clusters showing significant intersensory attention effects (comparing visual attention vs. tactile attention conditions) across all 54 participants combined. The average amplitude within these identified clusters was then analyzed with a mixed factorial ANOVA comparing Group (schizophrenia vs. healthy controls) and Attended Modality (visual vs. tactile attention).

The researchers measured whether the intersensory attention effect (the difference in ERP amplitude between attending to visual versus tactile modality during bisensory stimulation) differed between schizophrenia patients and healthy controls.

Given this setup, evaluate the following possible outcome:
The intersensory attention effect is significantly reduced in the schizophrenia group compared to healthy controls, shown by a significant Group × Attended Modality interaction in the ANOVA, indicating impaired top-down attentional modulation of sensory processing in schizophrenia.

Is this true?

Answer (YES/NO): YES